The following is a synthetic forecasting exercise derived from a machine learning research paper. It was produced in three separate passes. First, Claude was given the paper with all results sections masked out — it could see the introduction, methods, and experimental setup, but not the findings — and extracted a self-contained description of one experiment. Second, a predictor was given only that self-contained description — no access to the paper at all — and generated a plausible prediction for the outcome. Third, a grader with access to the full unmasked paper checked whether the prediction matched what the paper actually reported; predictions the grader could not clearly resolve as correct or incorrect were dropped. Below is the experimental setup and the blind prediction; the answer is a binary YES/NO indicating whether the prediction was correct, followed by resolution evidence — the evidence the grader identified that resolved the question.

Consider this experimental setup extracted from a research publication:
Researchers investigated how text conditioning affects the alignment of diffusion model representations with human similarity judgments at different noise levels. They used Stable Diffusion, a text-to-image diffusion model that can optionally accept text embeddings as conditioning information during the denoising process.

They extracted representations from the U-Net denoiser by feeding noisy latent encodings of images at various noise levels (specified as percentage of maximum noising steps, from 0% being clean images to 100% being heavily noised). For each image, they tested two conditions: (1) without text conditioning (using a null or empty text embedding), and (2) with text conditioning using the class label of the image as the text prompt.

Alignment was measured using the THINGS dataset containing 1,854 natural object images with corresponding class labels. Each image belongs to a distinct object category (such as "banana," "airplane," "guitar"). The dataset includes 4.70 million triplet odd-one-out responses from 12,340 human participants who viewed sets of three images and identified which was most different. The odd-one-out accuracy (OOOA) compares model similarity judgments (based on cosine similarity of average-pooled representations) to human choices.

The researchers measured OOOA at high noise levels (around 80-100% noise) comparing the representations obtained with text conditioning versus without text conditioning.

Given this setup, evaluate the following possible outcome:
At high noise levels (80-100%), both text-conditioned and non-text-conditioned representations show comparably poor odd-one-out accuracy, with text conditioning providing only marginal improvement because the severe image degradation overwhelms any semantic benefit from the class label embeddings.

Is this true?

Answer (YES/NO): NO